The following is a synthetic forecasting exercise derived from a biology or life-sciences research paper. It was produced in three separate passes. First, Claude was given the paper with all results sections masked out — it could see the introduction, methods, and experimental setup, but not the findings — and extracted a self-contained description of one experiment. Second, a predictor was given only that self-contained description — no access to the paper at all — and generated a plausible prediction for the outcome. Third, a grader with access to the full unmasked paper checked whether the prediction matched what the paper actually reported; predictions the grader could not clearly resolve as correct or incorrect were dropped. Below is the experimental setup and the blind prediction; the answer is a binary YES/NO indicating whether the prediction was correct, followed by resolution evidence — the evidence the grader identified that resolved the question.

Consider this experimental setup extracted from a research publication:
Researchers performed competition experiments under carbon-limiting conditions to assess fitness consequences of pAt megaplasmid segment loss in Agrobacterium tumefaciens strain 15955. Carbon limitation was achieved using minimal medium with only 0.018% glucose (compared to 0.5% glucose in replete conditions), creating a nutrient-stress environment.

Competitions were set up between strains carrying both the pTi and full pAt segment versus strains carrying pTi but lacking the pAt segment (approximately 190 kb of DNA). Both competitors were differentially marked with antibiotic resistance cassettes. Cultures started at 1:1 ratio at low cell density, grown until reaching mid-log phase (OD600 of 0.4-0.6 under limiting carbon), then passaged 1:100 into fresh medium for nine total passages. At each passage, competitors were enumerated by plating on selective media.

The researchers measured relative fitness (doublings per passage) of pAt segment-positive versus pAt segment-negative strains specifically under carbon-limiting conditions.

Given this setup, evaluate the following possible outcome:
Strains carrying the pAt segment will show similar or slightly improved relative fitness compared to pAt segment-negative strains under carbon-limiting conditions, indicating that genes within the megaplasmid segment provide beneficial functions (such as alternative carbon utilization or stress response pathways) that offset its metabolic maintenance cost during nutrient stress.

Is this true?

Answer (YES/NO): NO